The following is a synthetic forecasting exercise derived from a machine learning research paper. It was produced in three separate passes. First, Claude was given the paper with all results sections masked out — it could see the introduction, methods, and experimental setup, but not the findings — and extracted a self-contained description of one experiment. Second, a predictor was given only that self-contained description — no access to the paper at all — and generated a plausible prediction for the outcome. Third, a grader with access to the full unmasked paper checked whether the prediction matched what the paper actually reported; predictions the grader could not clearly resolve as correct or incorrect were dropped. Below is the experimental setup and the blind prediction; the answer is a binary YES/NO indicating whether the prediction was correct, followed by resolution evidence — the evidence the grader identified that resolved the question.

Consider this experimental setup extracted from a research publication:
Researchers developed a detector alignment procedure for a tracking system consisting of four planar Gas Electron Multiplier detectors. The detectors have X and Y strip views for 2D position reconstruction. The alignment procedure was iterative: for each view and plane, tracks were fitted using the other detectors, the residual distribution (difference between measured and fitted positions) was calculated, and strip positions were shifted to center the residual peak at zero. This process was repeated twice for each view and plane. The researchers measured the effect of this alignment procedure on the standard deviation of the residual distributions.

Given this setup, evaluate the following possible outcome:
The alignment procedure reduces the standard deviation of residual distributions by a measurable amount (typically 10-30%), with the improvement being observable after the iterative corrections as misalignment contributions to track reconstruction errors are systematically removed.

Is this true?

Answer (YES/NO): NO